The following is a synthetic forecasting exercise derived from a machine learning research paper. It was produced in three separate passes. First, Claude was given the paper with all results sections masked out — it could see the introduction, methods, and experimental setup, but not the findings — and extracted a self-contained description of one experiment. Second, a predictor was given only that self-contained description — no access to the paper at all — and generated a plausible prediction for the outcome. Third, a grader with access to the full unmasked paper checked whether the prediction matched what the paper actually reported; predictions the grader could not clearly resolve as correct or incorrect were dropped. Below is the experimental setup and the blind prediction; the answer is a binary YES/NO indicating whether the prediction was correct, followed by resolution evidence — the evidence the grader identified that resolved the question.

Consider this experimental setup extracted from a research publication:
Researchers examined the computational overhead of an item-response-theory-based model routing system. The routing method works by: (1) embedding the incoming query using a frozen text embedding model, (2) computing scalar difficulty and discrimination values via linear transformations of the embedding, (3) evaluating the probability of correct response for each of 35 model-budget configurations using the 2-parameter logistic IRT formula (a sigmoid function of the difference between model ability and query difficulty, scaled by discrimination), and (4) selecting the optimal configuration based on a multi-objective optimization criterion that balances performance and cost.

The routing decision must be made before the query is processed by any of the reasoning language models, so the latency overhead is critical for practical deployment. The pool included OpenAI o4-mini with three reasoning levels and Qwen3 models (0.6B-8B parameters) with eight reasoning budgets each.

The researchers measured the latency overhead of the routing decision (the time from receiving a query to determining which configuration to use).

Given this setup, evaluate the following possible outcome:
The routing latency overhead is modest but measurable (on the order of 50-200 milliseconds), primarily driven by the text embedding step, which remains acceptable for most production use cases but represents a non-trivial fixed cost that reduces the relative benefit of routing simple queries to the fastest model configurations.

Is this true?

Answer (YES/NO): NO